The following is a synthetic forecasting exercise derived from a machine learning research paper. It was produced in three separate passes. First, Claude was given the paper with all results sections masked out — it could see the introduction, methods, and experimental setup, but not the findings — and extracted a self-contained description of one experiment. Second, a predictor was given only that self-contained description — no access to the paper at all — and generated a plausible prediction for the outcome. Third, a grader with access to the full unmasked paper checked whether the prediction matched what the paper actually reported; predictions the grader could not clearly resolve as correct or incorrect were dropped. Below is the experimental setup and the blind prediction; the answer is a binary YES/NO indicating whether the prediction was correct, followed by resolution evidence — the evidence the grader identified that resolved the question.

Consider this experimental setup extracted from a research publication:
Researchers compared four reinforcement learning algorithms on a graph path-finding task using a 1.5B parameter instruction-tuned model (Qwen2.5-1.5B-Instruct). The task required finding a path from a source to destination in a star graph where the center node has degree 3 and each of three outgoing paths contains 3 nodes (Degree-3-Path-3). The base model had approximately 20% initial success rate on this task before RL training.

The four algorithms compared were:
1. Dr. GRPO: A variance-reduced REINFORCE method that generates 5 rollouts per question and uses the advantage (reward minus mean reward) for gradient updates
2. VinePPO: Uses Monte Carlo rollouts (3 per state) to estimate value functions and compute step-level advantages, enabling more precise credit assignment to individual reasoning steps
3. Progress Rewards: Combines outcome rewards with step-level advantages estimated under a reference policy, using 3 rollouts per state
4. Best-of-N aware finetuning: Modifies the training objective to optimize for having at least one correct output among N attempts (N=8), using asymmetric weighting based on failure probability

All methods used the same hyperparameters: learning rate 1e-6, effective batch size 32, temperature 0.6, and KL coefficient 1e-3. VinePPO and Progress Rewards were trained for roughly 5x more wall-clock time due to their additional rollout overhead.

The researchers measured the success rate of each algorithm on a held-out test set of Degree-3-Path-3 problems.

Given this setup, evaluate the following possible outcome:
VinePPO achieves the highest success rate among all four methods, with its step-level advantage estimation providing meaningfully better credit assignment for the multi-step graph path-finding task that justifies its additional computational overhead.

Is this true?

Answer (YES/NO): NO